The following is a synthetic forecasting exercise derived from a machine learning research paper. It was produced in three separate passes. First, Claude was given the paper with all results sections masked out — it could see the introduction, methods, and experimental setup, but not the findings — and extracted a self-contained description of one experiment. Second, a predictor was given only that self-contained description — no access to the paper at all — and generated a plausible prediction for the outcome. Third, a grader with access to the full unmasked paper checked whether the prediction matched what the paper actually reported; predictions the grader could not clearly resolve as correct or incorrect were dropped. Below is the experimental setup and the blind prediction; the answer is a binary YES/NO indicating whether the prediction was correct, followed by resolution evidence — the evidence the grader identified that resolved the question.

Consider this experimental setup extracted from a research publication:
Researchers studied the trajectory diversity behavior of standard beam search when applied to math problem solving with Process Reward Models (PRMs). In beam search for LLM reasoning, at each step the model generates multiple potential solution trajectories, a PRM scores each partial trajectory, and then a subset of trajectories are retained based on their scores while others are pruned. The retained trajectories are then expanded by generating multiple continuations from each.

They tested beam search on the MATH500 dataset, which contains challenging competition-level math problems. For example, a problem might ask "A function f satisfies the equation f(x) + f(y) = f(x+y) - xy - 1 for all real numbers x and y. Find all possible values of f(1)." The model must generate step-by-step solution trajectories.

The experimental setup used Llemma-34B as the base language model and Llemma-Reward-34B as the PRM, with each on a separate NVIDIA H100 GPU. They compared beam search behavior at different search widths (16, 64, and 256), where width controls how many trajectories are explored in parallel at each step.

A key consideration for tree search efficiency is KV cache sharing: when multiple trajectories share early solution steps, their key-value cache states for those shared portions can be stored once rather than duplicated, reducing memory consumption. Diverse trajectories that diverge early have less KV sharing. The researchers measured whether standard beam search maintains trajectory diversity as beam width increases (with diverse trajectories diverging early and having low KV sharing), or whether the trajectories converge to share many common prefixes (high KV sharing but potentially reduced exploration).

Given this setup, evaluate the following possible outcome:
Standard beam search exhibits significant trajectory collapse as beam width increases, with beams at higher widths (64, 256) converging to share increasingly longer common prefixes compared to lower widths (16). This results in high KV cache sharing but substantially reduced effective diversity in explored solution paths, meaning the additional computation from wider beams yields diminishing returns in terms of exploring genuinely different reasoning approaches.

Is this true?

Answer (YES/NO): YES